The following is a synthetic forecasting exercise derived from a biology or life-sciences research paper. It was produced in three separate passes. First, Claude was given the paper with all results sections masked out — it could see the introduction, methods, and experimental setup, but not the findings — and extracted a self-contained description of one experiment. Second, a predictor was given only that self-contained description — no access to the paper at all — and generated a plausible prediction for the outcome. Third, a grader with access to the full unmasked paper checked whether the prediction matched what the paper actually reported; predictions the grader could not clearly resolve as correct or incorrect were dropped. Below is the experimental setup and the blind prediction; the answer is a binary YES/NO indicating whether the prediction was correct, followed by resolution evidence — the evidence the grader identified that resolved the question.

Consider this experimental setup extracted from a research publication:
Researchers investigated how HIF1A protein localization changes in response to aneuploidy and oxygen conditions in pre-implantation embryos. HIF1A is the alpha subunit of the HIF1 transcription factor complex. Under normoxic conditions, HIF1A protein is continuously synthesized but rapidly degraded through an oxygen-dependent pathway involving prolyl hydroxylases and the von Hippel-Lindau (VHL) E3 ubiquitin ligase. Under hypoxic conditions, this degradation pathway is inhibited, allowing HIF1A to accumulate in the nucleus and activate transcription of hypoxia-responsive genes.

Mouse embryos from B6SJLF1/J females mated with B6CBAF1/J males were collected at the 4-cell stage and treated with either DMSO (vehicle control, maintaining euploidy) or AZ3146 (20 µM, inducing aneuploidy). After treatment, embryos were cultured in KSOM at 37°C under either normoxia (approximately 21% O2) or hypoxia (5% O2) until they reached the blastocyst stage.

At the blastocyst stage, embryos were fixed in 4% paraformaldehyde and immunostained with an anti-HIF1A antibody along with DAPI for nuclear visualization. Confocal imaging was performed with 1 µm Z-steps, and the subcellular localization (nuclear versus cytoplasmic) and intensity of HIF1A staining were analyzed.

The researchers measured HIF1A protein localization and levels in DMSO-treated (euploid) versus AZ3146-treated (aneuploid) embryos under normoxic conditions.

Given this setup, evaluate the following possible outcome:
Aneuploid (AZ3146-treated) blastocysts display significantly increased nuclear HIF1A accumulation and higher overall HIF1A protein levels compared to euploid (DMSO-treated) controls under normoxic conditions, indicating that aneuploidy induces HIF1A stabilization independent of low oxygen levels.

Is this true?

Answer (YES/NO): YES